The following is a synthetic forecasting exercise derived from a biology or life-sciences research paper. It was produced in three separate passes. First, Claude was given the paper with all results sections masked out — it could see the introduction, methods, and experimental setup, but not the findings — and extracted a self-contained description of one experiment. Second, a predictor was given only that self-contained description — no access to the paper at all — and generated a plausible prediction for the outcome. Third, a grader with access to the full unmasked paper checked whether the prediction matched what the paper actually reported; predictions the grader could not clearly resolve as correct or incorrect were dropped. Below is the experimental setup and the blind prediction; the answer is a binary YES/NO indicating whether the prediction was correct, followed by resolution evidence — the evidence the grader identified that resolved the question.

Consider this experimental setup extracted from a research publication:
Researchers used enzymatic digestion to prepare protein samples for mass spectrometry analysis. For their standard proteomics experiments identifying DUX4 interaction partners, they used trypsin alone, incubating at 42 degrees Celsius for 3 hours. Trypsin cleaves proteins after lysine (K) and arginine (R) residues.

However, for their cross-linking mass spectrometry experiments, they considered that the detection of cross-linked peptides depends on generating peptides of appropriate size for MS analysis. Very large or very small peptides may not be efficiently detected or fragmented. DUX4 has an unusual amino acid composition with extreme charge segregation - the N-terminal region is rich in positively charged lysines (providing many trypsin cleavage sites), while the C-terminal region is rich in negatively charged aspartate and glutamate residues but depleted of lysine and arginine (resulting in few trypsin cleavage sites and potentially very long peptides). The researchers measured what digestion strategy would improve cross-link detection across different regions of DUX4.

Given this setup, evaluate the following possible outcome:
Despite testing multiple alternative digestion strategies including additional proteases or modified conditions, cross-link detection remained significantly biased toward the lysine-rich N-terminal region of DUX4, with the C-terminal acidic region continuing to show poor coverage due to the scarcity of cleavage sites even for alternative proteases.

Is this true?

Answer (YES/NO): NO